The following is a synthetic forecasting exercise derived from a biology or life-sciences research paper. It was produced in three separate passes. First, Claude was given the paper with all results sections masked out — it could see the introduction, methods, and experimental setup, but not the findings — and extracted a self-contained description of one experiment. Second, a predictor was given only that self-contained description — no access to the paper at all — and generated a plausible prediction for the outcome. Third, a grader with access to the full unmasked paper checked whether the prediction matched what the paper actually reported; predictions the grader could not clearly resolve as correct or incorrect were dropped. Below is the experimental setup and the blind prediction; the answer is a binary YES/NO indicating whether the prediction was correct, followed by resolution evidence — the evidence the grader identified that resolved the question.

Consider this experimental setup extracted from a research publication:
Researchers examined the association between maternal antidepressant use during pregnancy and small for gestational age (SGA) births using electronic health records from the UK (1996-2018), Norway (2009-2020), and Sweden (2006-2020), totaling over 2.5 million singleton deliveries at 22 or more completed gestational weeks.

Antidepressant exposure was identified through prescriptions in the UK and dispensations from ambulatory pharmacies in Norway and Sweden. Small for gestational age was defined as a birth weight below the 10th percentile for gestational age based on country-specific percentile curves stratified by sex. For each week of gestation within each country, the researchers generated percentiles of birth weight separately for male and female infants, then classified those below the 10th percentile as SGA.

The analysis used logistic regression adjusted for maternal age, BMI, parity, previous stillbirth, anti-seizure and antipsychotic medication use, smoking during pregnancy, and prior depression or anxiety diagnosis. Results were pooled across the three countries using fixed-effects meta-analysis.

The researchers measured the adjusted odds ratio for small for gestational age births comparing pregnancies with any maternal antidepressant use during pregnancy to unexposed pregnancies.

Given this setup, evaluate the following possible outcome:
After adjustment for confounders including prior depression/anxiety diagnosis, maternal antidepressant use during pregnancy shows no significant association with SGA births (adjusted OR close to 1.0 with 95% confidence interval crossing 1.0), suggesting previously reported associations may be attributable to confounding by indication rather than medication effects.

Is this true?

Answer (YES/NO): NO